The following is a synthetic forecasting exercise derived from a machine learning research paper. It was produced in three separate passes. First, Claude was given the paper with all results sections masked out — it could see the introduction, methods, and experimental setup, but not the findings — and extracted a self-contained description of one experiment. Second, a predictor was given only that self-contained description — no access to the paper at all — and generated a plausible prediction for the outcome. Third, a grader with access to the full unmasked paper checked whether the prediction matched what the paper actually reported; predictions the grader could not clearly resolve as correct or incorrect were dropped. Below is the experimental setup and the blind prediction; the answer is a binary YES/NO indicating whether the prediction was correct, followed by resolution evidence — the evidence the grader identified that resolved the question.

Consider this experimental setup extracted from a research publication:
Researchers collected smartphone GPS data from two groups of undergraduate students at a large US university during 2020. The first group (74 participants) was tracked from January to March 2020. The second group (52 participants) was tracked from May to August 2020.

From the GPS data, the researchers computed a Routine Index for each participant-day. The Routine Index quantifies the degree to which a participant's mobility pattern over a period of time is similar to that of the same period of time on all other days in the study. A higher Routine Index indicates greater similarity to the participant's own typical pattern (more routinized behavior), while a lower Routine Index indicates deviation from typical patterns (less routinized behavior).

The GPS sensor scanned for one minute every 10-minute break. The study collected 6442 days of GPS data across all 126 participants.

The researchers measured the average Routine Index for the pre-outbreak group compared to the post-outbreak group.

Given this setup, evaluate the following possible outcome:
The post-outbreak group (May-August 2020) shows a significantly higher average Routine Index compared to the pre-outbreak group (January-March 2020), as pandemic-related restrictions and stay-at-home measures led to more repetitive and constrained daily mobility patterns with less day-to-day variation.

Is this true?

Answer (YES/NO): NO